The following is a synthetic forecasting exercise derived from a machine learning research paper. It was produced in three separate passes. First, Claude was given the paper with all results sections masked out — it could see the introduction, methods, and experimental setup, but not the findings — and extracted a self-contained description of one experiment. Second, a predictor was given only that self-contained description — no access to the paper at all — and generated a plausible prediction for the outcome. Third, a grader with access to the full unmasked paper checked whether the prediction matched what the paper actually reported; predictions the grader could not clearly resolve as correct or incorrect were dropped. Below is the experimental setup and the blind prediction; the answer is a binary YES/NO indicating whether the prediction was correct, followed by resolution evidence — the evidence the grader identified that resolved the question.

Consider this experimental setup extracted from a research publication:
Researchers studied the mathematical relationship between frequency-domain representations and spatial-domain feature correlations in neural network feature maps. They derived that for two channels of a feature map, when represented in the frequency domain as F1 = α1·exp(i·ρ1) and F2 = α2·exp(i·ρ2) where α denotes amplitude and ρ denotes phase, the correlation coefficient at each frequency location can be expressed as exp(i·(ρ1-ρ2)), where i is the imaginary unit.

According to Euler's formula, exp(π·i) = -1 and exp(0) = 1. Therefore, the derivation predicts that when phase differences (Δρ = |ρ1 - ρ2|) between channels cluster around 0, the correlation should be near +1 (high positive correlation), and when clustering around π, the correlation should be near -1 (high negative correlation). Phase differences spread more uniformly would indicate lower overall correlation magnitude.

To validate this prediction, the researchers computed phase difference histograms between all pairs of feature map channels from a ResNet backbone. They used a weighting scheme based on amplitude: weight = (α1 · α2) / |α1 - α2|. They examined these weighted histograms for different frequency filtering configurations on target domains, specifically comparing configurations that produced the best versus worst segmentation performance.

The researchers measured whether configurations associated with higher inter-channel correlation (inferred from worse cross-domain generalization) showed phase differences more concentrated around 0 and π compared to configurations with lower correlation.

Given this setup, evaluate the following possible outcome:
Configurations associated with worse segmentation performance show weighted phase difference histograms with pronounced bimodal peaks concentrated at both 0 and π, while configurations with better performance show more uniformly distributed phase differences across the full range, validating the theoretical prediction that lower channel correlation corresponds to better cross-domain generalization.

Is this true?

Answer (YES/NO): YES